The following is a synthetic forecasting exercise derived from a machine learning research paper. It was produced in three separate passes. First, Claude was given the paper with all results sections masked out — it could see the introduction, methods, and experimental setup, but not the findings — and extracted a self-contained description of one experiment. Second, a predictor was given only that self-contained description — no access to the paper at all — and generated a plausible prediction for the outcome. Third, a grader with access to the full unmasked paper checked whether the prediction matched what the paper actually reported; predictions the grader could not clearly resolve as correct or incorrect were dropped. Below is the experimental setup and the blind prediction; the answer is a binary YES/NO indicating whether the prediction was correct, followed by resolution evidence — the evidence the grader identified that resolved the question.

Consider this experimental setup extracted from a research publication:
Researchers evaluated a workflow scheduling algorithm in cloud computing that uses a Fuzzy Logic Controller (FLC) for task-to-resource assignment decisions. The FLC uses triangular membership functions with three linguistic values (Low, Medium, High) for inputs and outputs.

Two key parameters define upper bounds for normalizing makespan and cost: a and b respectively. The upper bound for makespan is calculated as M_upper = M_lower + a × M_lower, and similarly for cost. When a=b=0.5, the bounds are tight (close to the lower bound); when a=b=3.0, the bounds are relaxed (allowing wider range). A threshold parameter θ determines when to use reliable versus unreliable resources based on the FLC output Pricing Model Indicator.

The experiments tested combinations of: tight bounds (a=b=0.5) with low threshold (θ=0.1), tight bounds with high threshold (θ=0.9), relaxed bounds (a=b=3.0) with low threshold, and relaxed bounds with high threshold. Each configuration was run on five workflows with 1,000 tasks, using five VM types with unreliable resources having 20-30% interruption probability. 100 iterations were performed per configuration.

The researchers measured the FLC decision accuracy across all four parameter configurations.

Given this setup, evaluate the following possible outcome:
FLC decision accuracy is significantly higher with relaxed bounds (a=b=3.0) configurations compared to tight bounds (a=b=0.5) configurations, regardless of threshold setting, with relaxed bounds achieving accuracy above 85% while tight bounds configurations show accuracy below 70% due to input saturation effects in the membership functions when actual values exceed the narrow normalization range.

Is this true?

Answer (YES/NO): NO